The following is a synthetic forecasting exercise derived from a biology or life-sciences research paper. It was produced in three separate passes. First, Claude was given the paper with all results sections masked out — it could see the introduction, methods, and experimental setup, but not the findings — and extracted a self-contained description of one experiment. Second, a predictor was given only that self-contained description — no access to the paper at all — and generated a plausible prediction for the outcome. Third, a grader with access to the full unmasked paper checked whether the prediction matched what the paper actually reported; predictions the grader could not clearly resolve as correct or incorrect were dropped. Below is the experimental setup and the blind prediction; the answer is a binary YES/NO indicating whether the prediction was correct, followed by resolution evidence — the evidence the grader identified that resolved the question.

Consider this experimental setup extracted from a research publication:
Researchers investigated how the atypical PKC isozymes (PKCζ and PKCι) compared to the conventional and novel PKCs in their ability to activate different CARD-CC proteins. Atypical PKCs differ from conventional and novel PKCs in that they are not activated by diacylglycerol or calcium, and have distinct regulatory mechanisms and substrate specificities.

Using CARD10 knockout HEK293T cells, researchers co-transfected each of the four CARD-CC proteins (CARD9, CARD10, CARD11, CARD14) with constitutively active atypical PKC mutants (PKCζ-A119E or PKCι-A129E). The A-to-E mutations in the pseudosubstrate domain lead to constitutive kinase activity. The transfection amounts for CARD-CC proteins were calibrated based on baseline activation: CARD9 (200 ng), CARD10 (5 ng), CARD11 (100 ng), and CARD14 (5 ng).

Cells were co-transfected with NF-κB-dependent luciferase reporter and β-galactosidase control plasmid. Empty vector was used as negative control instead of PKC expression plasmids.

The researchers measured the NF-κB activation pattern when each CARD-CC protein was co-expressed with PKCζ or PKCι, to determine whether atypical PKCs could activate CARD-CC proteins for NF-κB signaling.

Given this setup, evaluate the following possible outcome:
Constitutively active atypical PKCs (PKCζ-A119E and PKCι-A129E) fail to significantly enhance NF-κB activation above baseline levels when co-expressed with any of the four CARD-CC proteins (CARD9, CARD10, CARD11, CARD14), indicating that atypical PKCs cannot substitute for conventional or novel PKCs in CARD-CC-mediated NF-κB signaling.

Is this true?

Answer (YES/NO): NO